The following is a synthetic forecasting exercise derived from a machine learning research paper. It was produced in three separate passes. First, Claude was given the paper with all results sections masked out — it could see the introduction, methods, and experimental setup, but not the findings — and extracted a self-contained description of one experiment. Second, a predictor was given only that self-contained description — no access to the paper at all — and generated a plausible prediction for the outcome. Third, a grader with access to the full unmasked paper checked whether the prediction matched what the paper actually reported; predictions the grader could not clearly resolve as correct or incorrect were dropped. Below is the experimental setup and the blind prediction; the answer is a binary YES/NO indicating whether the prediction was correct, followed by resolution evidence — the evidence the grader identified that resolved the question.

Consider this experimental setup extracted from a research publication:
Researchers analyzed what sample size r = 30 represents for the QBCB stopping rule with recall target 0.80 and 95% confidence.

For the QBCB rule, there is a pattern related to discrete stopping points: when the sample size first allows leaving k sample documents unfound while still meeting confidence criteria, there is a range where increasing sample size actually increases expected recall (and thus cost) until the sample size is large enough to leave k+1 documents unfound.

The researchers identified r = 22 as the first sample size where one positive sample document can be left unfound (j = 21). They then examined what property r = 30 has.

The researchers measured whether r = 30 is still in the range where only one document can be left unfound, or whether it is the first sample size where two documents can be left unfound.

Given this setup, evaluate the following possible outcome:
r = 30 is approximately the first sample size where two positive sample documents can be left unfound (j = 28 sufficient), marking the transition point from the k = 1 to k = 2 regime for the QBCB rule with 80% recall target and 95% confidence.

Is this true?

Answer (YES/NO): YES